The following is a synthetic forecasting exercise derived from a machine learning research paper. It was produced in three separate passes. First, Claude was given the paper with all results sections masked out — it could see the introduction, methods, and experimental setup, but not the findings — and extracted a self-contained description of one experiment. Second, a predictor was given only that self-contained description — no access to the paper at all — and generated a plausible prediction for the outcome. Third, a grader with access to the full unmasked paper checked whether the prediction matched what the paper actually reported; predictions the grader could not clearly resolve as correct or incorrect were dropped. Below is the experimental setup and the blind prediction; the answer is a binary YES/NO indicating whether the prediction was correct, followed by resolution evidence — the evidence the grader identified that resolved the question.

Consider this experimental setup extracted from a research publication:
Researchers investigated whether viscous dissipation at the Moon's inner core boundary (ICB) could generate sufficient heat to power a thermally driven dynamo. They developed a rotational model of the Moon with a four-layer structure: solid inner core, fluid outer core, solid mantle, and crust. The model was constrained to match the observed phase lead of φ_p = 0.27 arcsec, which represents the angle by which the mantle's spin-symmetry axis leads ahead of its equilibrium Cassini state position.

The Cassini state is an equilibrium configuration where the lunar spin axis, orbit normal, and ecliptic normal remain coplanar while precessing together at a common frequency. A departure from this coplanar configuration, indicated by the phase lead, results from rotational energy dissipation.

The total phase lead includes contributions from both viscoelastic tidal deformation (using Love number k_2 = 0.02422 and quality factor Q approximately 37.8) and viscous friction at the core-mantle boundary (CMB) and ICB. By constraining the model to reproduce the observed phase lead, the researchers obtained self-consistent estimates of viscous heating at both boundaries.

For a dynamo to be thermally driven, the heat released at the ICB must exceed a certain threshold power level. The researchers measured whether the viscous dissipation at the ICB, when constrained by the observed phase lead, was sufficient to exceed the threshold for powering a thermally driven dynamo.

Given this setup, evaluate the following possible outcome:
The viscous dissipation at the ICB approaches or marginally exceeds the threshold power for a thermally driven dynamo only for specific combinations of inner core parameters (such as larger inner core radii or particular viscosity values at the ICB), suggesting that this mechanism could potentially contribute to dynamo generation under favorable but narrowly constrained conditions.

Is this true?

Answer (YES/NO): NO